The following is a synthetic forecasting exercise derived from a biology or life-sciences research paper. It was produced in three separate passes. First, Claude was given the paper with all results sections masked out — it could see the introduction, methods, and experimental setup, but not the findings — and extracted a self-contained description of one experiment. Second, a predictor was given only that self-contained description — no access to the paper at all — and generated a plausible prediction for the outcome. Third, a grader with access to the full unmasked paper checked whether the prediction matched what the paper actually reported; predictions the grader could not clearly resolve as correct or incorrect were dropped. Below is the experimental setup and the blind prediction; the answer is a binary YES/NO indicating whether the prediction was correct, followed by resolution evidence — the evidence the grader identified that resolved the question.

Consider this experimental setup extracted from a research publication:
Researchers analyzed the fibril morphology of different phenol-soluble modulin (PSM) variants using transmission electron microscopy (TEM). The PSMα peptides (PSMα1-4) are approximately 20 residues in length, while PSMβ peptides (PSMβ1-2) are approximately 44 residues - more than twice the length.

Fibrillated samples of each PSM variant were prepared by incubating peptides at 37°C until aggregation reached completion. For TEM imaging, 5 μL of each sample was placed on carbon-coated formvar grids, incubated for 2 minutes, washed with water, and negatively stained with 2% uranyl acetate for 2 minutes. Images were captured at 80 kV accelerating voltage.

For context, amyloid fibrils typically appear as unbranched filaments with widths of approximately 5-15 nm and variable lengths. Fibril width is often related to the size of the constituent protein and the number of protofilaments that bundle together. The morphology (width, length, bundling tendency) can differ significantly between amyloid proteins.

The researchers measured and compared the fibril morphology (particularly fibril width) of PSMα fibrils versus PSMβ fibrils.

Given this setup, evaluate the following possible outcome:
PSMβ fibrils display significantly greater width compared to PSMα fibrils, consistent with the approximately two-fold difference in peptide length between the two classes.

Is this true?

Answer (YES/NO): NO